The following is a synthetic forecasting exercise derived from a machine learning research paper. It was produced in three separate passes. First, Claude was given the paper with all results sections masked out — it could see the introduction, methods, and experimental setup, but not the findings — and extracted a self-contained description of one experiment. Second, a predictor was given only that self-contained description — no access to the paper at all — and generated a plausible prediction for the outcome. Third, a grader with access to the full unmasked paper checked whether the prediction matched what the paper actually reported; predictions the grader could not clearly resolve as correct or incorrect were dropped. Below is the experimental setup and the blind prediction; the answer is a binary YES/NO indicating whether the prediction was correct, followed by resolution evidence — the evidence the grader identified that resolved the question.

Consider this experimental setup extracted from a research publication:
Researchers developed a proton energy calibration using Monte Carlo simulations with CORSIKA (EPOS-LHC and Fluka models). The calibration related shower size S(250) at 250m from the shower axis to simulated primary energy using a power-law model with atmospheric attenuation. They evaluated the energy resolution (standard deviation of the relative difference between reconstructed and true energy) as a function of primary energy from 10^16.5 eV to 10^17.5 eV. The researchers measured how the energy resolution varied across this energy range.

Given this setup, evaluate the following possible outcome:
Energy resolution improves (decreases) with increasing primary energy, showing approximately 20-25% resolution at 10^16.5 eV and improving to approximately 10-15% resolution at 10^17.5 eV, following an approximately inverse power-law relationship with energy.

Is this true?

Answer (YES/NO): NO